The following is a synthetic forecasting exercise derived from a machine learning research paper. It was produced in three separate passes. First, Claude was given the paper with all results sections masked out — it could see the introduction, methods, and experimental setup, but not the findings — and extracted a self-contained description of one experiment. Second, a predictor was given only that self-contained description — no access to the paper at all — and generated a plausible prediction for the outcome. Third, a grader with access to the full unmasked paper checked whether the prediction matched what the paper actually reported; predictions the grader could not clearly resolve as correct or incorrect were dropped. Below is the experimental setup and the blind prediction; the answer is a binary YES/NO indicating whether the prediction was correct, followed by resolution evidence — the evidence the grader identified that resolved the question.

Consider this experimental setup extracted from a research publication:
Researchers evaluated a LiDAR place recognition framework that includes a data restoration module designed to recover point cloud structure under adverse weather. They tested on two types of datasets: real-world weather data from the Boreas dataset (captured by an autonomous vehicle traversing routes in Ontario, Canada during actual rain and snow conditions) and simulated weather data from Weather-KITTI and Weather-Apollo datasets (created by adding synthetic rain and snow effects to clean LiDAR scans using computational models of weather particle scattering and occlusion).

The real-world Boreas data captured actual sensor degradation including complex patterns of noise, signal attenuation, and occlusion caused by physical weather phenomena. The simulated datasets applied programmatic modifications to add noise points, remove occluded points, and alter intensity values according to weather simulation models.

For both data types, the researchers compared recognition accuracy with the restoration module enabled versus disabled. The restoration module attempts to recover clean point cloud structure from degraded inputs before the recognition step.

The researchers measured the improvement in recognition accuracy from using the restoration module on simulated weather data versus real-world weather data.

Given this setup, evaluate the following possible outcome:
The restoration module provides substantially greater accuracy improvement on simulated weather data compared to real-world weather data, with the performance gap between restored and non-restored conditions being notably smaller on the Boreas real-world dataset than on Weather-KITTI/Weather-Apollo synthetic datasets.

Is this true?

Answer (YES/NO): YES